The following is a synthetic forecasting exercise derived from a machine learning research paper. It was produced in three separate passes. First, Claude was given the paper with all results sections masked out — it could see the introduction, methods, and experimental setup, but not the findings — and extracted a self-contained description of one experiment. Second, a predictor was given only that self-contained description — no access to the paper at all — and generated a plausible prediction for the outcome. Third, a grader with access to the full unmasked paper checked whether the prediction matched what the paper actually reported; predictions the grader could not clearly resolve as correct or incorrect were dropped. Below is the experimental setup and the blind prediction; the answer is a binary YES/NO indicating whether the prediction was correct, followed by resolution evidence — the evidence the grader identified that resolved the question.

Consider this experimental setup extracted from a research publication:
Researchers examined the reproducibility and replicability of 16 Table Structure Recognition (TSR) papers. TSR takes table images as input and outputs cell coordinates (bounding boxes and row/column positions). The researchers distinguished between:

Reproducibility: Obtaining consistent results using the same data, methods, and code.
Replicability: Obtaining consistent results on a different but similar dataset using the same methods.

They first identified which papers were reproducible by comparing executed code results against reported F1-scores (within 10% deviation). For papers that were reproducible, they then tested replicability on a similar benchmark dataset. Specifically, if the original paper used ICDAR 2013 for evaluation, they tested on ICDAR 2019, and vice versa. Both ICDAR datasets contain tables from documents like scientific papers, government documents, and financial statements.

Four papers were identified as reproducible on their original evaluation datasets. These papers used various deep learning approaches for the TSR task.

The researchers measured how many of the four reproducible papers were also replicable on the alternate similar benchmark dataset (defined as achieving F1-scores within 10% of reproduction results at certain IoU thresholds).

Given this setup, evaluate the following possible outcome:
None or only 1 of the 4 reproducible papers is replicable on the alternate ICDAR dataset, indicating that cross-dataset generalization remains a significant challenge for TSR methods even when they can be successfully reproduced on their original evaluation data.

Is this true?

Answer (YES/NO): YES